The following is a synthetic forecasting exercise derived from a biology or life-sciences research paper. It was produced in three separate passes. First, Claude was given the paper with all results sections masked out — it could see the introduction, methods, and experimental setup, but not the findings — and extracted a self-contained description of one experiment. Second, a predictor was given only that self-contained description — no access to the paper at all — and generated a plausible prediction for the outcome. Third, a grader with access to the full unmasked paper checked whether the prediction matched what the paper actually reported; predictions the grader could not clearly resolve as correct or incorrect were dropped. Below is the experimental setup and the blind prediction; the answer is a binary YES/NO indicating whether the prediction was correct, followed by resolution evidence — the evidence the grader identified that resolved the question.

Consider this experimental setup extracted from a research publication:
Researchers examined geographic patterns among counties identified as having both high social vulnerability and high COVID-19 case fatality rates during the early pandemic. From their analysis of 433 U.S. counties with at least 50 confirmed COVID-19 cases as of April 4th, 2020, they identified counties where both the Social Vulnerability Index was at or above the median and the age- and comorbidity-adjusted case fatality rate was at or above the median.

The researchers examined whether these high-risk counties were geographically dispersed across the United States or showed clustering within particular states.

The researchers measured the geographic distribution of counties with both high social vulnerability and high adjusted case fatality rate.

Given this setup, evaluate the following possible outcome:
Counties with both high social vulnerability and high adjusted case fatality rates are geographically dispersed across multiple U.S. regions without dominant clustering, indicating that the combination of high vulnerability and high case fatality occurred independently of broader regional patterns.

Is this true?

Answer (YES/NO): NO